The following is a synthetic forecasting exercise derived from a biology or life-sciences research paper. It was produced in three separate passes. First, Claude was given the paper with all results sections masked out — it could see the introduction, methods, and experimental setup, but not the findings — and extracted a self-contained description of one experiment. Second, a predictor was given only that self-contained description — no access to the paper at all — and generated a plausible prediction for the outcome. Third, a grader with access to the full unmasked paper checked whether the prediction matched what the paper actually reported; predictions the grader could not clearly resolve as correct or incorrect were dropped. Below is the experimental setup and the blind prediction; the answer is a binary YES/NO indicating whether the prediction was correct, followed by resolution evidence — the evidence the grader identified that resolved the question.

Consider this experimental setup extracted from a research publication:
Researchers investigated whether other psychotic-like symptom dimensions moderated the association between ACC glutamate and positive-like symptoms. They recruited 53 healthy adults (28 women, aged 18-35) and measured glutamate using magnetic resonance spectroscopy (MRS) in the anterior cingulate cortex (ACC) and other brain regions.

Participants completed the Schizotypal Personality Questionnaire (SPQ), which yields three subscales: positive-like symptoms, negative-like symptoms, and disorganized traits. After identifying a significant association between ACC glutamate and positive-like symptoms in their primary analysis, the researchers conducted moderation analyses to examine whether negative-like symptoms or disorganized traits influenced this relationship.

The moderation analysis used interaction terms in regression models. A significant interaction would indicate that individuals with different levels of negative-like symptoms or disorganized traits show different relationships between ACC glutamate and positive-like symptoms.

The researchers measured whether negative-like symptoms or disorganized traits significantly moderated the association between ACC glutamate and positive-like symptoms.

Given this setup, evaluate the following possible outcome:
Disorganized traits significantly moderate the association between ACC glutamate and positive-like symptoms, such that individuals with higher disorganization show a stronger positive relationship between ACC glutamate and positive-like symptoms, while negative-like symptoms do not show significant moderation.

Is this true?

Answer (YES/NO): YES